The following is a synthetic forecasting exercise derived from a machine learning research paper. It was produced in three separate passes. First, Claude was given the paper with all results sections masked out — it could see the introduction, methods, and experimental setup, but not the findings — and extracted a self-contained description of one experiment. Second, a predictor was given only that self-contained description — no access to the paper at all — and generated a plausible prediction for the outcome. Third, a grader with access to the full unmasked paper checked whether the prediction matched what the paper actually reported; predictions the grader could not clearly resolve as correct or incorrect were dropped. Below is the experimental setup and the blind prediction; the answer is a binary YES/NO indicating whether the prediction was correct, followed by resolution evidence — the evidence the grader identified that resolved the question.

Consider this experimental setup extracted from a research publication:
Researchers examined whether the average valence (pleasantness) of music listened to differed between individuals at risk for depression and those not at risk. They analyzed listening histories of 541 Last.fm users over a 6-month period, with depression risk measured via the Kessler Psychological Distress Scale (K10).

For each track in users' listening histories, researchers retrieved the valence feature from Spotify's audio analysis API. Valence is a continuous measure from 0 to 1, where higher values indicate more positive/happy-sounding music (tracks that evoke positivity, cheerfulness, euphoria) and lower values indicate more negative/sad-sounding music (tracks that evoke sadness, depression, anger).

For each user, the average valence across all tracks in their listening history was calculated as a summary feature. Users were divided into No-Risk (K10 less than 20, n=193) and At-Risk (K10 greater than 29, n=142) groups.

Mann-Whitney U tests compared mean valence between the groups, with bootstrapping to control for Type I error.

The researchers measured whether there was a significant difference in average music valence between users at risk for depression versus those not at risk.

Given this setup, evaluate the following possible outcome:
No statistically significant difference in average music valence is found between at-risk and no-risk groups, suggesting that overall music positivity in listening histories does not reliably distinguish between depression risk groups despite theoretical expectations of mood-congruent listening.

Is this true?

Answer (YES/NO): YES